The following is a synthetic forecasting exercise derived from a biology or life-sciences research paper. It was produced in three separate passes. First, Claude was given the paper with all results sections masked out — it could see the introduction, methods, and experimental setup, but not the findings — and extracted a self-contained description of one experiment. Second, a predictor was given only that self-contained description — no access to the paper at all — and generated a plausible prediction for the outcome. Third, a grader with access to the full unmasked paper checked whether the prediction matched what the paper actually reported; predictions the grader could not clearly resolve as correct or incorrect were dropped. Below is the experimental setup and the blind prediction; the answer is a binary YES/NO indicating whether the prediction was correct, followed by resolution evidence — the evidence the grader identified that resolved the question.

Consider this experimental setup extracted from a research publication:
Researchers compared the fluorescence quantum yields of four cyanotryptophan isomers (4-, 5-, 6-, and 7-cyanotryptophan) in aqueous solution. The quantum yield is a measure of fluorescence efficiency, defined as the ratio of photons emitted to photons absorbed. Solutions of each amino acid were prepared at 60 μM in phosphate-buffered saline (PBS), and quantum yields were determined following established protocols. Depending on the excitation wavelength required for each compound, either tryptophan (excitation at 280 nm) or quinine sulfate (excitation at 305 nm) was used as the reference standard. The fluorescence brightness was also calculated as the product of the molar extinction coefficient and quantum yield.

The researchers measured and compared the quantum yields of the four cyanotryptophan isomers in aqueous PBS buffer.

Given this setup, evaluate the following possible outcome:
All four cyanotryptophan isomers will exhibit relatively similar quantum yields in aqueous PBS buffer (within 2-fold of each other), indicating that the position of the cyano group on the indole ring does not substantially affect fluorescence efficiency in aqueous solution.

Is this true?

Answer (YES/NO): NO